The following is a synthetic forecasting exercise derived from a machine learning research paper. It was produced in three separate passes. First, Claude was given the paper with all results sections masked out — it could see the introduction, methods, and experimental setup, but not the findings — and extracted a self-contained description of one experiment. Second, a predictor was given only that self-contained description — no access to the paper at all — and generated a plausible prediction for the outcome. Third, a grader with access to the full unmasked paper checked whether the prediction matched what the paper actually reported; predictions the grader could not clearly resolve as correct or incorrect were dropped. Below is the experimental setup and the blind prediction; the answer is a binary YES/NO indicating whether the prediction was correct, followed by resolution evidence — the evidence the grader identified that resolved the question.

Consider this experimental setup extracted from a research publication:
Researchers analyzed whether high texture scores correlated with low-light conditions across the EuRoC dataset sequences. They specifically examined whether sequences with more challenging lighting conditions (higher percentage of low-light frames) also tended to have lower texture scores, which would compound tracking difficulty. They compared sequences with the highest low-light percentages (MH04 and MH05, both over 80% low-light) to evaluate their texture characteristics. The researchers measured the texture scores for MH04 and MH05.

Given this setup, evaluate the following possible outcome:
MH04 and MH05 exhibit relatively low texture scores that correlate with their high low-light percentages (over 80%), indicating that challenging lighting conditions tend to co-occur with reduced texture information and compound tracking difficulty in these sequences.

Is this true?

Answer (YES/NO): NO